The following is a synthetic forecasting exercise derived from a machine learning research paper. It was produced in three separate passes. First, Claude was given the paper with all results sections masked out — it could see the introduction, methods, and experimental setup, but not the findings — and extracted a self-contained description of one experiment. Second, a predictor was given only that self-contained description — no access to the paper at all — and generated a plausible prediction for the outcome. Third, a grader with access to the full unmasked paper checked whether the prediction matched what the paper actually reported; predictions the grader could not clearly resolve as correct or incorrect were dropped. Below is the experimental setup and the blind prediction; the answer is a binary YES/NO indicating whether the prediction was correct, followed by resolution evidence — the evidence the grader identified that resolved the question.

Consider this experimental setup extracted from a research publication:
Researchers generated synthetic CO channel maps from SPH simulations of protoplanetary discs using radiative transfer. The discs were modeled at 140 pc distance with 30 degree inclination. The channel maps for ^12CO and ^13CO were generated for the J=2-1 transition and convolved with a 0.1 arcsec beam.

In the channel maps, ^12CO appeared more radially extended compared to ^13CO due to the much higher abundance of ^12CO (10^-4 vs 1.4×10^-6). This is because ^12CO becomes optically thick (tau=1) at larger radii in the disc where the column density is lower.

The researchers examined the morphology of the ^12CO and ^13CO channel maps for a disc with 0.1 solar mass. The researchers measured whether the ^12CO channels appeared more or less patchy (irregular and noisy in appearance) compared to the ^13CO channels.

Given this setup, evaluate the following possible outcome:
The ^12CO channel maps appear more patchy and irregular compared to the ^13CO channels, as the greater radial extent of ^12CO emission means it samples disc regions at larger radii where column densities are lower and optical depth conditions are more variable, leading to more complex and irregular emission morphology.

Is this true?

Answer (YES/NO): YES